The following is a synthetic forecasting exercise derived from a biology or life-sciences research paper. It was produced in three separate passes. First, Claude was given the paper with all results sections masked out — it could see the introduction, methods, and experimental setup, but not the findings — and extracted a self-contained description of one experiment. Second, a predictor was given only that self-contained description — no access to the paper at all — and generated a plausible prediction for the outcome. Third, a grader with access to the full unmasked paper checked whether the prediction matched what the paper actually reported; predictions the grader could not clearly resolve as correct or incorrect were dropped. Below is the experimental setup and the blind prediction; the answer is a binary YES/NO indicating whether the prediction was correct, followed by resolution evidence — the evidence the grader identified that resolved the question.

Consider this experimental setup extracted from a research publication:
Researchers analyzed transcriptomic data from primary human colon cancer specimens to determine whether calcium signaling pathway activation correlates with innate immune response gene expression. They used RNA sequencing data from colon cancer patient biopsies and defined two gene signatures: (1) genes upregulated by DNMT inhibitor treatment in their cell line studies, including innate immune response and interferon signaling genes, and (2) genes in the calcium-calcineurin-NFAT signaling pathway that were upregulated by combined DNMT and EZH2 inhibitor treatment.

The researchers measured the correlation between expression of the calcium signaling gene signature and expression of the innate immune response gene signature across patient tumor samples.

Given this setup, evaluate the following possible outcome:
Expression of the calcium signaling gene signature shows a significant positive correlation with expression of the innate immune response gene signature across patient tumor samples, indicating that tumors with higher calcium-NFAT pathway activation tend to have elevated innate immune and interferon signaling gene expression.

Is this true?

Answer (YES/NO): YES